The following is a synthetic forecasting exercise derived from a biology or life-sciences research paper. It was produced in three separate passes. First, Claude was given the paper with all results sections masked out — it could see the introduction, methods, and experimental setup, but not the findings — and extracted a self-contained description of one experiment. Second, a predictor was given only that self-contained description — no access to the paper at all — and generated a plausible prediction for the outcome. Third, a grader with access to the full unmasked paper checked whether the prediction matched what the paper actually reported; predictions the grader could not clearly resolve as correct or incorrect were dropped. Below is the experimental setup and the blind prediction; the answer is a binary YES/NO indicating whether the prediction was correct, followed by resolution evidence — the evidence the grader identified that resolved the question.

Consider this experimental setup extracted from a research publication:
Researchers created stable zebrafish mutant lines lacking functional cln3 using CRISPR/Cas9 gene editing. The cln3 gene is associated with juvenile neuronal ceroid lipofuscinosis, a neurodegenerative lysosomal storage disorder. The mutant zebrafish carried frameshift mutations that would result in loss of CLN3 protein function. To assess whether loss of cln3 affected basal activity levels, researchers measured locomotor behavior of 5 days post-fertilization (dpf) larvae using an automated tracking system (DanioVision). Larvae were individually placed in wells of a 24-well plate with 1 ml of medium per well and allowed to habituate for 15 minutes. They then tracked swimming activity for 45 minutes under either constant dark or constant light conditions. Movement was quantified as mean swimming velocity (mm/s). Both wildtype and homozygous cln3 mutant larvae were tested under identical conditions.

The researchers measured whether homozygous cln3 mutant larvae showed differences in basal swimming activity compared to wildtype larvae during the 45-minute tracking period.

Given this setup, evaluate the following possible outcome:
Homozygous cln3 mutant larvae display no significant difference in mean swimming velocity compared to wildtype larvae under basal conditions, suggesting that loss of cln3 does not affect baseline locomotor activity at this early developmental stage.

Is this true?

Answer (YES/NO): NO